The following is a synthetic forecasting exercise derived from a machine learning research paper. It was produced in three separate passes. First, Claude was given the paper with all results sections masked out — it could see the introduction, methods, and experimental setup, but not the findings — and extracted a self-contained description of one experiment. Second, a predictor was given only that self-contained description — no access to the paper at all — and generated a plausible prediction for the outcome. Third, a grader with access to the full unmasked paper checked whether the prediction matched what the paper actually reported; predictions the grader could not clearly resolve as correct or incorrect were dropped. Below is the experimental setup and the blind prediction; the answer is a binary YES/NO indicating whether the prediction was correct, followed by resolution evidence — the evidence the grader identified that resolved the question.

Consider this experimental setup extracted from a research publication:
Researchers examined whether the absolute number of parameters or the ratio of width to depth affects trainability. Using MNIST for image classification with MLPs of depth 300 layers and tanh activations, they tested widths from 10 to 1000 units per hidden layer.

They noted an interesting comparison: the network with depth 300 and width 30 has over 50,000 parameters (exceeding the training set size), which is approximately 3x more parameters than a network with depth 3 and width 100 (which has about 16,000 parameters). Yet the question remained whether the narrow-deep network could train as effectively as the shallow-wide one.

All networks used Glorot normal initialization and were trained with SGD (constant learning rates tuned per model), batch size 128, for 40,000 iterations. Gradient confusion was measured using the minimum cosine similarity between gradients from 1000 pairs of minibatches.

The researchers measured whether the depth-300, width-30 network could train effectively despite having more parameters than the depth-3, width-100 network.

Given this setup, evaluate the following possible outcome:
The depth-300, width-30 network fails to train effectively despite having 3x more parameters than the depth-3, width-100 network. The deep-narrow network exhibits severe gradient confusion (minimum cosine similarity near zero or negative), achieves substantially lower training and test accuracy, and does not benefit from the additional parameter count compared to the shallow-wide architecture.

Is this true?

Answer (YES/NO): YES